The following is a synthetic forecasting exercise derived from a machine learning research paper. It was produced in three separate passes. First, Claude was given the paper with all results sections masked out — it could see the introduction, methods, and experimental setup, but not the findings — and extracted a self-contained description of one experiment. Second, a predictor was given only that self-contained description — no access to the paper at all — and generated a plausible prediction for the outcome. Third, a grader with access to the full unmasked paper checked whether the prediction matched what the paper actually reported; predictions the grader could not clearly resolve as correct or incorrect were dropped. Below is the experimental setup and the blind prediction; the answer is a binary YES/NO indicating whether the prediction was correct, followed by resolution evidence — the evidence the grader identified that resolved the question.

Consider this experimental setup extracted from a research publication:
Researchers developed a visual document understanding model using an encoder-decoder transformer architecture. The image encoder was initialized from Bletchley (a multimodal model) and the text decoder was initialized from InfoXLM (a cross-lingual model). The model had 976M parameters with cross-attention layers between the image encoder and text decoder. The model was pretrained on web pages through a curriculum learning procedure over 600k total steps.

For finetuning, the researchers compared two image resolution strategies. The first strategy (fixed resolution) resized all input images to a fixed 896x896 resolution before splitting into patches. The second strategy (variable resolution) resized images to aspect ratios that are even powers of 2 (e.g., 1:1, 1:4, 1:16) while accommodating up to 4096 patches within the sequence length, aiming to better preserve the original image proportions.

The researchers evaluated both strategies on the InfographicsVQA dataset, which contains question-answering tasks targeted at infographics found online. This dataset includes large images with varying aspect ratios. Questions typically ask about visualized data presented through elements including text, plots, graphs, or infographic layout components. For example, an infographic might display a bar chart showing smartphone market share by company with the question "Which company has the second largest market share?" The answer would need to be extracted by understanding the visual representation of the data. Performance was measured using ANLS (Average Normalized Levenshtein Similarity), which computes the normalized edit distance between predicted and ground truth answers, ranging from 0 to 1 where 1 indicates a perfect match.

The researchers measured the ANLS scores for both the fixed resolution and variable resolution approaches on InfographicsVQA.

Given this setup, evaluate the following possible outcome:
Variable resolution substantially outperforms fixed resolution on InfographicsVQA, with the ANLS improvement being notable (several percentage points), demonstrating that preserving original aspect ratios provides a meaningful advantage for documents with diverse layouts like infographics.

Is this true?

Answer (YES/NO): YES